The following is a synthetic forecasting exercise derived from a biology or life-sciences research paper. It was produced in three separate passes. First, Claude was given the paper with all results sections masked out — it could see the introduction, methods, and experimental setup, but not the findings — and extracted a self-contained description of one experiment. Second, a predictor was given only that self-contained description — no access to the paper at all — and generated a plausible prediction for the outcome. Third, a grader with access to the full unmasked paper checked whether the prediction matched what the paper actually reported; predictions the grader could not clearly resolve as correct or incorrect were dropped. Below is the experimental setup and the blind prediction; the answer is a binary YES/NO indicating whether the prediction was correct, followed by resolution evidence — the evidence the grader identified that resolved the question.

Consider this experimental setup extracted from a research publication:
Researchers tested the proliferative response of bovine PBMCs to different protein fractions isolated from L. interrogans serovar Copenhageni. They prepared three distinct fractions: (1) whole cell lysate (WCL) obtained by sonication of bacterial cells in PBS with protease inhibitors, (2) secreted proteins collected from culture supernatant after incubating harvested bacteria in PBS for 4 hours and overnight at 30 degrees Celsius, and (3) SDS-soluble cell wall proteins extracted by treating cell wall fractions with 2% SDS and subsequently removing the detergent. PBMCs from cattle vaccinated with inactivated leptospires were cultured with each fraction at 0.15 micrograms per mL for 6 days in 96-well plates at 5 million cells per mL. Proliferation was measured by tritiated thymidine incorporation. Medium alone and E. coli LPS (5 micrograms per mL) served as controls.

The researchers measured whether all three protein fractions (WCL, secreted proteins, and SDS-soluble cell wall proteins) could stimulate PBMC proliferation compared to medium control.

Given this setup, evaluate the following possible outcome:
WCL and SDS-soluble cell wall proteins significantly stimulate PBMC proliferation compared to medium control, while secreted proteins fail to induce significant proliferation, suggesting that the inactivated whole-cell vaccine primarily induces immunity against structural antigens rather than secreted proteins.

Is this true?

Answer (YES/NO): NO